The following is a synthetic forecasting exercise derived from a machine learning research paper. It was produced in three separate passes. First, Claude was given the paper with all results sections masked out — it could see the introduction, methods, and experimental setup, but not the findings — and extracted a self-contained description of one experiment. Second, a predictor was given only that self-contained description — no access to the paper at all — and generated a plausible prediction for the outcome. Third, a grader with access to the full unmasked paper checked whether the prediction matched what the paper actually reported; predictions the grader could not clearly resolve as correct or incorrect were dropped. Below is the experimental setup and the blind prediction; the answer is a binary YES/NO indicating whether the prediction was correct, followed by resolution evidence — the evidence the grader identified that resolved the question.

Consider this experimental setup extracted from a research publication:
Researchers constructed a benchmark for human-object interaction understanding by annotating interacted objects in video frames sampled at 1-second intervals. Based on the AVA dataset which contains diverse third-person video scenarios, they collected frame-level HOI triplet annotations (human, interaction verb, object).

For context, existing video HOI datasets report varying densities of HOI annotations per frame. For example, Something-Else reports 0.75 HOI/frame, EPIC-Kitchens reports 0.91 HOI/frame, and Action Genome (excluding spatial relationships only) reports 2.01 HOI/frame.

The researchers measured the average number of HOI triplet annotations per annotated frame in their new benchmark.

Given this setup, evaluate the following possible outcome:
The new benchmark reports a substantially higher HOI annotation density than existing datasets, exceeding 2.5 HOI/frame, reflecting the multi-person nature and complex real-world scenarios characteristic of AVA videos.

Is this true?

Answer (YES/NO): NO